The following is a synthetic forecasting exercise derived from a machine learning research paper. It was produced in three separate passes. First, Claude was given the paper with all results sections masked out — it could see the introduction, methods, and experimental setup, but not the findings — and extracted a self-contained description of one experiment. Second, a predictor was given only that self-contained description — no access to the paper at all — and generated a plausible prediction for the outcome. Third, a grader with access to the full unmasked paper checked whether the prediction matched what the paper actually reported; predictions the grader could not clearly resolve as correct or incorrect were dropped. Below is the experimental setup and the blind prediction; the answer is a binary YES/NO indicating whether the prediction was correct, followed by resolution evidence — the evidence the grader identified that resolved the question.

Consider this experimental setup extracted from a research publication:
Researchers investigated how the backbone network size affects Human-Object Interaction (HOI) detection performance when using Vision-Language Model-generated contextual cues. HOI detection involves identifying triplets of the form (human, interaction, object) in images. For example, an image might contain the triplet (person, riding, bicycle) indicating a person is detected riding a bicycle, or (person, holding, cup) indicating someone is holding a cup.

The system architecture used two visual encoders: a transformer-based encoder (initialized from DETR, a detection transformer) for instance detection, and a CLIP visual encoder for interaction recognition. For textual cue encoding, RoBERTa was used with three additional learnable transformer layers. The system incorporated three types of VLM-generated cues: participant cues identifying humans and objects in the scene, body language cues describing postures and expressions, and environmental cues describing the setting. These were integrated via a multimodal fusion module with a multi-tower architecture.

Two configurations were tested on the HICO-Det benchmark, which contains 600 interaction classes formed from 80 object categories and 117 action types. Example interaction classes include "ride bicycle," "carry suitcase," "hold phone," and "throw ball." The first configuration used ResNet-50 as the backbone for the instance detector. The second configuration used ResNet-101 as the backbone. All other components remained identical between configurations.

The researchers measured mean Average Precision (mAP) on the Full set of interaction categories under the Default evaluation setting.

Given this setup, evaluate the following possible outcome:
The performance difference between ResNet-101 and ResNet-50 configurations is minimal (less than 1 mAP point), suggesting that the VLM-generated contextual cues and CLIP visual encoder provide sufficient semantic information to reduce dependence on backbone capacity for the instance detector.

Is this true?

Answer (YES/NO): YES